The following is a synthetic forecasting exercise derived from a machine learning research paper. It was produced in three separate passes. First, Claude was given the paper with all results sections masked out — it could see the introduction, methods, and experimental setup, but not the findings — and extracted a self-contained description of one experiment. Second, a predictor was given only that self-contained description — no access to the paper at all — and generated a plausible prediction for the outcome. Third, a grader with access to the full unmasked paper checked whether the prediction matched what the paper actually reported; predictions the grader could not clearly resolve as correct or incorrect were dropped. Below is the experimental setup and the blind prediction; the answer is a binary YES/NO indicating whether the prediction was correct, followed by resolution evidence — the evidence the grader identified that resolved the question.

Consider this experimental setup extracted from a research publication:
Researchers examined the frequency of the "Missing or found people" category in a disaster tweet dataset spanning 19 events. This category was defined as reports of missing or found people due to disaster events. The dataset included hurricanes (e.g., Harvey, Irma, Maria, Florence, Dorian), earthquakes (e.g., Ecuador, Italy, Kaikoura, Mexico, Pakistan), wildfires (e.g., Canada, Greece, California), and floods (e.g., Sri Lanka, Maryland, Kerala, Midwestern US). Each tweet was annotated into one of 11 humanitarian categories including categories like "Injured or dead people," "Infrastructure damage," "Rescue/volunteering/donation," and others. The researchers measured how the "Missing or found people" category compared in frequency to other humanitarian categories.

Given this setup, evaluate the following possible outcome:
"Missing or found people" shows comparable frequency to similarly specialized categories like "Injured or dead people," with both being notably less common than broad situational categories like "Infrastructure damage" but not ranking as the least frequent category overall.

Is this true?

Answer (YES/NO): NO